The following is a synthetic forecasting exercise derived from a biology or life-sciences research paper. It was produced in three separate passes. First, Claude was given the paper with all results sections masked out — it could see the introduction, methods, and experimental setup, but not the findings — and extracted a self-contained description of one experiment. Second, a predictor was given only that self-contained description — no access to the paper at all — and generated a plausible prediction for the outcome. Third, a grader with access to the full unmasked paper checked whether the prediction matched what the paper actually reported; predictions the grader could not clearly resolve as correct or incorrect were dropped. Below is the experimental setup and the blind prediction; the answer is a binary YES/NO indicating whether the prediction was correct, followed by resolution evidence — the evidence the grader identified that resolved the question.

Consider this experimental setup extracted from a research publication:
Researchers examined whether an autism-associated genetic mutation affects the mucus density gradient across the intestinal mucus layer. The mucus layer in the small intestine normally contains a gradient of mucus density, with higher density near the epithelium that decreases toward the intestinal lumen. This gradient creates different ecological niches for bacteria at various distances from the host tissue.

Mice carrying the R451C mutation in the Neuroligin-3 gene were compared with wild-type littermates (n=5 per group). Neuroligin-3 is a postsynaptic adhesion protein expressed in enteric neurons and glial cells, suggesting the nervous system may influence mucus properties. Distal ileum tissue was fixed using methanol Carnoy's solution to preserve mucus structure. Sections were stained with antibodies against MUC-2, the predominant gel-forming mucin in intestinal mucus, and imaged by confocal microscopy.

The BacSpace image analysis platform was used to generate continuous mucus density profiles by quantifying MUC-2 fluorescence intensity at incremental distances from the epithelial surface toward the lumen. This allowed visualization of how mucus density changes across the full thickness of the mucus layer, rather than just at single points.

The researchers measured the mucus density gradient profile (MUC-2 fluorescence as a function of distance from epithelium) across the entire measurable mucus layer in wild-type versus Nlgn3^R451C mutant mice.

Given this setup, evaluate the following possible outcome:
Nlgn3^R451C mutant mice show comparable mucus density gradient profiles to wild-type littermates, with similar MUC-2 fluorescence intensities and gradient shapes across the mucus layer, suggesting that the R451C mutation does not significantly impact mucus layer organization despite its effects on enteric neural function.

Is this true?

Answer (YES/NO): NO